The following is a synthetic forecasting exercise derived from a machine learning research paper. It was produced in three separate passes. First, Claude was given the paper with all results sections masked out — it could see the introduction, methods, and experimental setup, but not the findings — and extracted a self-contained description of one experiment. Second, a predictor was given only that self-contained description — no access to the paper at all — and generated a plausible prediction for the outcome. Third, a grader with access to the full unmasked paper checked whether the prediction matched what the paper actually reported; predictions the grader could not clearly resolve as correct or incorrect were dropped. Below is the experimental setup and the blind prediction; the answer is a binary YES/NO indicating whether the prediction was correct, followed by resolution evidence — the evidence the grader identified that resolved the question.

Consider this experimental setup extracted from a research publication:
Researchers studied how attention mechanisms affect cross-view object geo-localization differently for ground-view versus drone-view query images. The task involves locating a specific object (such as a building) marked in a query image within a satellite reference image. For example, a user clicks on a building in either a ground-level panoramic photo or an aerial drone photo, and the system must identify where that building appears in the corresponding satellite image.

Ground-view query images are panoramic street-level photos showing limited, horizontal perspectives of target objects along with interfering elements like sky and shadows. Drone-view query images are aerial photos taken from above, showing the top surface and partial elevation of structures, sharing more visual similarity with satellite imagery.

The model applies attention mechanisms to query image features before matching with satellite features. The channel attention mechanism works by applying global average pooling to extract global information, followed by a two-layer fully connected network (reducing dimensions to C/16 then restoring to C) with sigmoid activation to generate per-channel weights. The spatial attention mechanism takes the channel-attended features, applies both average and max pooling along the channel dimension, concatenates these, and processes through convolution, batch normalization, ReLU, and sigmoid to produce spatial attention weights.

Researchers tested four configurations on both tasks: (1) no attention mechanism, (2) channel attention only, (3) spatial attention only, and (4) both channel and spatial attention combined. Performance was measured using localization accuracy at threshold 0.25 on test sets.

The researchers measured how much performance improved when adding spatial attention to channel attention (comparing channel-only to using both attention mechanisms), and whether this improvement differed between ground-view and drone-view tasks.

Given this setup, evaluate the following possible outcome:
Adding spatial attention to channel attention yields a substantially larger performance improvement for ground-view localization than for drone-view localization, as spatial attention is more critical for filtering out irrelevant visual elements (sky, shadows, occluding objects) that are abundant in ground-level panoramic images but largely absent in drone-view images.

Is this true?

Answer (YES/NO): YES